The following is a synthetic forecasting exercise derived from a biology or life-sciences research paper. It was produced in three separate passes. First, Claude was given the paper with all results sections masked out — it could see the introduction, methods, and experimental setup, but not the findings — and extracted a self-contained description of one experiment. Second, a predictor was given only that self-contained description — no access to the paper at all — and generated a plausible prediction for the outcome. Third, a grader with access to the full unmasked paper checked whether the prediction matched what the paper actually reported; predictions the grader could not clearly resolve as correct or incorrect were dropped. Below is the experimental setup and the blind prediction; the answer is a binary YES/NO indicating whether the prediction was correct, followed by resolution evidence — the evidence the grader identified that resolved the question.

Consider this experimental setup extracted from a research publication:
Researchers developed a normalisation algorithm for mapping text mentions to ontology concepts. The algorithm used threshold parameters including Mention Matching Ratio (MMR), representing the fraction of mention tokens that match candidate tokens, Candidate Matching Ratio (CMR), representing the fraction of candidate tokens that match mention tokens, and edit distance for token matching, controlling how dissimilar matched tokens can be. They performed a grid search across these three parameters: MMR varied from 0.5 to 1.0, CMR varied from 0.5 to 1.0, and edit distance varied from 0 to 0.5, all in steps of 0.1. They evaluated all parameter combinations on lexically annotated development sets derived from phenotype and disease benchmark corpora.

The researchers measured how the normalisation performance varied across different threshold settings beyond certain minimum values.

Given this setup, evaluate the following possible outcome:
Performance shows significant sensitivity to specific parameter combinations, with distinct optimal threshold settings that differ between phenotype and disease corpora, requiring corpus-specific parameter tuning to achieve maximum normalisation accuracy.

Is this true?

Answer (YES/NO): NO